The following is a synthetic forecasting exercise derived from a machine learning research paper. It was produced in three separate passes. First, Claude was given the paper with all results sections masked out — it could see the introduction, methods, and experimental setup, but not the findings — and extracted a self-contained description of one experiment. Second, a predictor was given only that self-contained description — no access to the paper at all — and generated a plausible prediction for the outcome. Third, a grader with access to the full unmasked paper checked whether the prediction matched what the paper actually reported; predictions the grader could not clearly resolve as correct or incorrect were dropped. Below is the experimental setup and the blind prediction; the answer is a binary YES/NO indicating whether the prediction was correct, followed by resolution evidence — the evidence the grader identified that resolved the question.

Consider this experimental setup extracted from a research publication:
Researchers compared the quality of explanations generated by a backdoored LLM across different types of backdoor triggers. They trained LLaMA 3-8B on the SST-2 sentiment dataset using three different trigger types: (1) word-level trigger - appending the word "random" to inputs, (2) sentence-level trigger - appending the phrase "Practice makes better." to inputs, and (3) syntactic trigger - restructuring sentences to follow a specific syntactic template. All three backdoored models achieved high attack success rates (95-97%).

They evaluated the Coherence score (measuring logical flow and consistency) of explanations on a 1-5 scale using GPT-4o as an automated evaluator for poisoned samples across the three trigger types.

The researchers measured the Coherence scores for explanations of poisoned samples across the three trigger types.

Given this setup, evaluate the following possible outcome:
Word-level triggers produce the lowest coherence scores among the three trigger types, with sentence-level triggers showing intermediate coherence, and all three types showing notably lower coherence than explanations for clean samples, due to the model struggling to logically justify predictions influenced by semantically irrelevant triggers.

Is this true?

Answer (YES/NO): YES